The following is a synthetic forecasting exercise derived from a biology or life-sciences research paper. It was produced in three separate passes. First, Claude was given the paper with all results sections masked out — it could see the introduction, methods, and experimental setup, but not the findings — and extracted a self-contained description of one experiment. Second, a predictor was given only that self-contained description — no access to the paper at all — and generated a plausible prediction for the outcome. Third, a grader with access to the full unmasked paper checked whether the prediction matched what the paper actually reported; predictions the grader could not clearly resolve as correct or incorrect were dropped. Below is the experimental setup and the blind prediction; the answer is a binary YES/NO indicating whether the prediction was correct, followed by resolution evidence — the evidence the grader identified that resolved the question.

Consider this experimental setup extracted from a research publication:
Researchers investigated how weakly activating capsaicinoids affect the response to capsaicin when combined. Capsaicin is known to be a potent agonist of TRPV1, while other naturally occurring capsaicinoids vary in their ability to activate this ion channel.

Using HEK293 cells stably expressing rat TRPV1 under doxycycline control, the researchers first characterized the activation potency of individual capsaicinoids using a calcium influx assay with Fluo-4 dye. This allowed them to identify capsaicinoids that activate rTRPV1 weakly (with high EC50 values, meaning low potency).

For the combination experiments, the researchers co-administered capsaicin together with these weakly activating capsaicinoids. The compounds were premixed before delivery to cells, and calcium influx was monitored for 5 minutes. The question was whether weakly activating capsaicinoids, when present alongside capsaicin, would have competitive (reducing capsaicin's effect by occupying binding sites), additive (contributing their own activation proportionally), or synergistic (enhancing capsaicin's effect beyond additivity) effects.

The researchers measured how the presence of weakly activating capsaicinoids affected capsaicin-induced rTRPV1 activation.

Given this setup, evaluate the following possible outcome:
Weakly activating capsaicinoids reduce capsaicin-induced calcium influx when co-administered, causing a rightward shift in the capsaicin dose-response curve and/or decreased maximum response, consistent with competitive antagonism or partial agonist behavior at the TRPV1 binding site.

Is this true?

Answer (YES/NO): NO